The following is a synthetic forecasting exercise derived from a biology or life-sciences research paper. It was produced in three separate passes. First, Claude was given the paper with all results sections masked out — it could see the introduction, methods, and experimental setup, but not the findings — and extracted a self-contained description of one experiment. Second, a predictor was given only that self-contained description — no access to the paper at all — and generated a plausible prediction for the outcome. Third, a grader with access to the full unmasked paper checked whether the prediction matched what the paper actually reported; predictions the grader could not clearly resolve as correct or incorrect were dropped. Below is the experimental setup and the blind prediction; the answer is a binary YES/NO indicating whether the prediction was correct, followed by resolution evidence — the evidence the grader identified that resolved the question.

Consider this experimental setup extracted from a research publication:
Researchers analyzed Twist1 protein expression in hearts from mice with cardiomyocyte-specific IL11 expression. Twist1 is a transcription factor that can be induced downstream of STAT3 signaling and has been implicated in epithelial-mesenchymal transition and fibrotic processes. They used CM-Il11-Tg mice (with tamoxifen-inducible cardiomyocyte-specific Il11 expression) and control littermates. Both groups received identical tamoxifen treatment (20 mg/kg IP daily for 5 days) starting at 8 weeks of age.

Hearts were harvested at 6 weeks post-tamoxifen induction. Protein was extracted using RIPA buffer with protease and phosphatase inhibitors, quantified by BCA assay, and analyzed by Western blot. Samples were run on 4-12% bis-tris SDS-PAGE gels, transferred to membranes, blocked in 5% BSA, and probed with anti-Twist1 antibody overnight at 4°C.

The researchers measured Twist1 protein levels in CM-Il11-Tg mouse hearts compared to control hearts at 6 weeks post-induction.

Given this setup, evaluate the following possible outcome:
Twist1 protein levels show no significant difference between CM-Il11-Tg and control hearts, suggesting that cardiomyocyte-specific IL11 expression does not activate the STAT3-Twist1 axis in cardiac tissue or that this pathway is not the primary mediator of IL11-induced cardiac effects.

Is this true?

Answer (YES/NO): NO